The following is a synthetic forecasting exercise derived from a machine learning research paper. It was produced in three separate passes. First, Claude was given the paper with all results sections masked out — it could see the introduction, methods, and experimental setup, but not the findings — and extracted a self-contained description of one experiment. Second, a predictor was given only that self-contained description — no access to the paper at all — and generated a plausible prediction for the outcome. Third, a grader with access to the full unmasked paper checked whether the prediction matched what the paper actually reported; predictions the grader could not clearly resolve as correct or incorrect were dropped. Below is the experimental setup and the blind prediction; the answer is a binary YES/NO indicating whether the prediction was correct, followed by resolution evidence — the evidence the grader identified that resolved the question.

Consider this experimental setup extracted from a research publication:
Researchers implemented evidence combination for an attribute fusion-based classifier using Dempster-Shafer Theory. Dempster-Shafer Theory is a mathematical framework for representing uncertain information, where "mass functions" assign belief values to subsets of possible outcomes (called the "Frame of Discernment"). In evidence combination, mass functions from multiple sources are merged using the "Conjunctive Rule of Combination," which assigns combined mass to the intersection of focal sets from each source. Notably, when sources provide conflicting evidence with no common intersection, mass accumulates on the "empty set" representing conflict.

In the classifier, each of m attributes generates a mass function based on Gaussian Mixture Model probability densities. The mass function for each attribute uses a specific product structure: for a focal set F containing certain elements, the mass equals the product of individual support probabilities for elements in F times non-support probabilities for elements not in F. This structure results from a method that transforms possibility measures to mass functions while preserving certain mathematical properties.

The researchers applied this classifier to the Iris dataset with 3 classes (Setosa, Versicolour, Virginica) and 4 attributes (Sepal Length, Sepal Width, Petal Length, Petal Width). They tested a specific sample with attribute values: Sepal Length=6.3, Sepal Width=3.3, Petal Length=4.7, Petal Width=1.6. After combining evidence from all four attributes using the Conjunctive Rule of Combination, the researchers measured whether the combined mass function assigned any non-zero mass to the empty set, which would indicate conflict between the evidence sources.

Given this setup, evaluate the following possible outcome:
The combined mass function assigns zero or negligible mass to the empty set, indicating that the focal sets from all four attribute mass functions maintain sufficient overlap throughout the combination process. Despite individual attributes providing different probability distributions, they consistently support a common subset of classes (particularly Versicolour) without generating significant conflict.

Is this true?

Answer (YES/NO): YES